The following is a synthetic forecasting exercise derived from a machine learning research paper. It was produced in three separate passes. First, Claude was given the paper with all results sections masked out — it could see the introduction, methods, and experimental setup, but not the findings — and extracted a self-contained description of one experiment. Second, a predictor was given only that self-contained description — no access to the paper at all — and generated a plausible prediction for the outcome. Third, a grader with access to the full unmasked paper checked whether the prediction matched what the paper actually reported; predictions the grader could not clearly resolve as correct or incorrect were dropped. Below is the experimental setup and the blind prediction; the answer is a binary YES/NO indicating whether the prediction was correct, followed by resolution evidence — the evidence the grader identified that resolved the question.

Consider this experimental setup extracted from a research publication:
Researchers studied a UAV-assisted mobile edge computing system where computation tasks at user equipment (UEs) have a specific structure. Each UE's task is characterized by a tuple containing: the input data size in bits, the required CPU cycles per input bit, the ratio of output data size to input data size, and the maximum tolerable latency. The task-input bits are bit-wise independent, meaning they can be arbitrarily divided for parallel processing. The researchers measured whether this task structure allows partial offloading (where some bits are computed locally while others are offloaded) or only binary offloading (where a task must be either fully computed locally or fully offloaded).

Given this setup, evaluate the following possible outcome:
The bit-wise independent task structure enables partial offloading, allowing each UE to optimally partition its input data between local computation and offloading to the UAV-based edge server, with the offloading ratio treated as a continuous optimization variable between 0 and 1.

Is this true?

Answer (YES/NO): YES